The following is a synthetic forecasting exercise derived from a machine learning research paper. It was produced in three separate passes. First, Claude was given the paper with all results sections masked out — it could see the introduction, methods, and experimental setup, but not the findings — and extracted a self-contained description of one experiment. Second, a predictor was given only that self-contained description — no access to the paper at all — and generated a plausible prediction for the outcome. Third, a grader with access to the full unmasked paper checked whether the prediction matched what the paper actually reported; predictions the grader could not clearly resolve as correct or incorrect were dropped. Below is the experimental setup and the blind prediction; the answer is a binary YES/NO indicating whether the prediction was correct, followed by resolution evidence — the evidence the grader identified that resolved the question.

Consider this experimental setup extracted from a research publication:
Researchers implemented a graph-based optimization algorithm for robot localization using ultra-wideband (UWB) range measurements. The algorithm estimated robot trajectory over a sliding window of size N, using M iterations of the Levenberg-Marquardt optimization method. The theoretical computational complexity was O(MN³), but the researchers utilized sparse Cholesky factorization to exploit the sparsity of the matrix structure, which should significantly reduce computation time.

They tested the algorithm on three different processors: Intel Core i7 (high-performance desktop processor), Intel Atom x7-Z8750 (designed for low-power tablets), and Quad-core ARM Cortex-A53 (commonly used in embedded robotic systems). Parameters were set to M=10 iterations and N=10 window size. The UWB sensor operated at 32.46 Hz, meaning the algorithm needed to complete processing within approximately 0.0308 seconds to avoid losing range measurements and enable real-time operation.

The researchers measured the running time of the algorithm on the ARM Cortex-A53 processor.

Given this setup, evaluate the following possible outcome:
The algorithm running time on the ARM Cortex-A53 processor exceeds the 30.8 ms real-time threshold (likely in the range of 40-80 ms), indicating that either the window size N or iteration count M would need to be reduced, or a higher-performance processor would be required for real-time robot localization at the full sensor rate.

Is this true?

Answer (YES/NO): NO